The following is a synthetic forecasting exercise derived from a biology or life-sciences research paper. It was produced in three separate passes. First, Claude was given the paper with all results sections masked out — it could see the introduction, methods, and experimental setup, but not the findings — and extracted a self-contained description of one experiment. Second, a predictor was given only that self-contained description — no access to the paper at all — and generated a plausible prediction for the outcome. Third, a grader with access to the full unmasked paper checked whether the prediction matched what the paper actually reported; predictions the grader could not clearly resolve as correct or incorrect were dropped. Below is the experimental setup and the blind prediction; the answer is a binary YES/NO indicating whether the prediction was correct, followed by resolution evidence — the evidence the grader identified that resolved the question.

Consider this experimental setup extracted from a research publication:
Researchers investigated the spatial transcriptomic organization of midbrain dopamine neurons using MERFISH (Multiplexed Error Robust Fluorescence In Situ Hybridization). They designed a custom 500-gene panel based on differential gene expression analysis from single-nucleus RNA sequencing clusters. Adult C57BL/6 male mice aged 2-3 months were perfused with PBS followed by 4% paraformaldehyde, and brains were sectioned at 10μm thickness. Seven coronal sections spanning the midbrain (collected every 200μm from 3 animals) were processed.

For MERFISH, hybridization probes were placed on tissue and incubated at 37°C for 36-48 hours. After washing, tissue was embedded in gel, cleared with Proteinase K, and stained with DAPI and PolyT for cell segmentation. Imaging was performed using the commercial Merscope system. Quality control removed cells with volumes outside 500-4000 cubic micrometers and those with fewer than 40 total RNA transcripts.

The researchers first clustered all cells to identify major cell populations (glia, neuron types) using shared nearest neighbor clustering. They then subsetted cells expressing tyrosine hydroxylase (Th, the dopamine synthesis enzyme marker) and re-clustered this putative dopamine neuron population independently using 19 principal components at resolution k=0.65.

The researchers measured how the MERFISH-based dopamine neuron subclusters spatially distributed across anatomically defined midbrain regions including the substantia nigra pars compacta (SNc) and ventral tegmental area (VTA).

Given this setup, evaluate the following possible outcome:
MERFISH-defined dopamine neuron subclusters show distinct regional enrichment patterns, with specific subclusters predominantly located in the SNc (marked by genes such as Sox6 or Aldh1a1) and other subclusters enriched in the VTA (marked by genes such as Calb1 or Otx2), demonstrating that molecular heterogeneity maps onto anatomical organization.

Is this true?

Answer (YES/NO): YES